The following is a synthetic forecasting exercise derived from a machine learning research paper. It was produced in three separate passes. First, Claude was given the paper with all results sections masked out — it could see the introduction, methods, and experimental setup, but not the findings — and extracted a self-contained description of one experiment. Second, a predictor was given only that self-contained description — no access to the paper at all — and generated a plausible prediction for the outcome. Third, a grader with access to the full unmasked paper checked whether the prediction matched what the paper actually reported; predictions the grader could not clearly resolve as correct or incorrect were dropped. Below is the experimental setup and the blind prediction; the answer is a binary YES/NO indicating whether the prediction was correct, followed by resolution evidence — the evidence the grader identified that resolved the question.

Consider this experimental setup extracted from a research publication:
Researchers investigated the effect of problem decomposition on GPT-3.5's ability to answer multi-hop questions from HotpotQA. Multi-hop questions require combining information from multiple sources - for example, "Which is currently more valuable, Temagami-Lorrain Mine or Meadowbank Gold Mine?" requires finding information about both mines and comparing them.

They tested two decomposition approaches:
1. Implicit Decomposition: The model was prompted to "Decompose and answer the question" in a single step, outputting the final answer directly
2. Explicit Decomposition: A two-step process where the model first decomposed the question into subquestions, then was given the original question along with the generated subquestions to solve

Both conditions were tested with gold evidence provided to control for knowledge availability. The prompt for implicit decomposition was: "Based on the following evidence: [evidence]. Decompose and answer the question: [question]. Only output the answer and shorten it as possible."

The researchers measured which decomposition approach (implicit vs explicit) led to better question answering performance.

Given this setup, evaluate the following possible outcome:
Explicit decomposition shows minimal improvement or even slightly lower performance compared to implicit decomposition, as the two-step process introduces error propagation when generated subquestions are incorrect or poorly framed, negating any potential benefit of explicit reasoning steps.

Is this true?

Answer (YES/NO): NO